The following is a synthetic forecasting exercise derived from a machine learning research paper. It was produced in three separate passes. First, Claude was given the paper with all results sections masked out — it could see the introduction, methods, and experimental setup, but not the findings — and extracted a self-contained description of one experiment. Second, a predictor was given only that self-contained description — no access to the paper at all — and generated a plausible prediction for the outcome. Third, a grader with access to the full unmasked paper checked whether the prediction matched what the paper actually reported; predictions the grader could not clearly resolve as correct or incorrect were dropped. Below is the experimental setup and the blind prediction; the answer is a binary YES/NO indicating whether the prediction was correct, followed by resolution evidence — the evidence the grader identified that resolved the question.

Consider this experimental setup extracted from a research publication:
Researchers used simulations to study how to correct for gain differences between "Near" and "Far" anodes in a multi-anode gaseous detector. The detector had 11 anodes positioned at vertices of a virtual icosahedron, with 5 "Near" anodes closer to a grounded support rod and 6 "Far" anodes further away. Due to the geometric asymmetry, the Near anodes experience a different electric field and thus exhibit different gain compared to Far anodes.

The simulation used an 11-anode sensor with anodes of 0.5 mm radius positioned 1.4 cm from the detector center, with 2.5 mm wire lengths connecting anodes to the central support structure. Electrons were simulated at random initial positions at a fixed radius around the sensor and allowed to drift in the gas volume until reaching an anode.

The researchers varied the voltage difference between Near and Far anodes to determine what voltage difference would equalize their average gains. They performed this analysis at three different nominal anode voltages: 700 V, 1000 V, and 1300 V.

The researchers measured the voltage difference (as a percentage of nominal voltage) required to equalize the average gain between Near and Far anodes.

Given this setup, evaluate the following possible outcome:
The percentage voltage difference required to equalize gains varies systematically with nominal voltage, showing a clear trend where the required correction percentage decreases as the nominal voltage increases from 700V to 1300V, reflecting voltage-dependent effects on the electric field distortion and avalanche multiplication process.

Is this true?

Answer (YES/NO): NO